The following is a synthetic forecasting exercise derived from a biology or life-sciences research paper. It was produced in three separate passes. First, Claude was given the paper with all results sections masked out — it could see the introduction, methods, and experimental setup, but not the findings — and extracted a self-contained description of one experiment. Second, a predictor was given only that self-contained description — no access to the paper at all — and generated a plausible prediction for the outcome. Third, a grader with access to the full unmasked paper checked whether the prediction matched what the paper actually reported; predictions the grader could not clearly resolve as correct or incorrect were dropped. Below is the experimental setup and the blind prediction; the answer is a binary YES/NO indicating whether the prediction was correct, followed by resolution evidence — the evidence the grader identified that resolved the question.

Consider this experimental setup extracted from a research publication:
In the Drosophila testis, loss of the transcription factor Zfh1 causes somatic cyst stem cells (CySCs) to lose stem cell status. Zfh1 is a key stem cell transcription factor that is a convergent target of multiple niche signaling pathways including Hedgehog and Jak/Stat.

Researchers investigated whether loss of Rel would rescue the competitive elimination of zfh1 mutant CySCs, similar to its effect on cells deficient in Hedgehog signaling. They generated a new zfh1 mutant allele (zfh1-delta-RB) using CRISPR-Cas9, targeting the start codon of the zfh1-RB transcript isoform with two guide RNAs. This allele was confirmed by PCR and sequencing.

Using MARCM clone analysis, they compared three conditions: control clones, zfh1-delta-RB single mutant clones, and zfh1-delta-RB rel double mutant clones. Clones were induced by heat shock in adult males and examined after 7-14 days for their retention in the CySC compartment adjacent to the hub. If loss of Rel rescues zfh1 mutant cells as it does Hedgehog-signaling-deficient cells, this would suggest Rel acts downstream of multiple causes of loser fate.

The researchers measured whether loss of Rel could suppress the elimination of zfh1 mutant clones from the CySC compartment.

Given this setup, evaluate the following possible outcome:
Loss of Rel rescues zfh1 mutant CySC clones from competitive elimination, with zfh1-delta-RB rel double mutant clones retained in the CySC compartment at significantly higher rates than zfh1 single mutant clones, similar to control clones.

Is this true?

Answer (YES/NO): YES